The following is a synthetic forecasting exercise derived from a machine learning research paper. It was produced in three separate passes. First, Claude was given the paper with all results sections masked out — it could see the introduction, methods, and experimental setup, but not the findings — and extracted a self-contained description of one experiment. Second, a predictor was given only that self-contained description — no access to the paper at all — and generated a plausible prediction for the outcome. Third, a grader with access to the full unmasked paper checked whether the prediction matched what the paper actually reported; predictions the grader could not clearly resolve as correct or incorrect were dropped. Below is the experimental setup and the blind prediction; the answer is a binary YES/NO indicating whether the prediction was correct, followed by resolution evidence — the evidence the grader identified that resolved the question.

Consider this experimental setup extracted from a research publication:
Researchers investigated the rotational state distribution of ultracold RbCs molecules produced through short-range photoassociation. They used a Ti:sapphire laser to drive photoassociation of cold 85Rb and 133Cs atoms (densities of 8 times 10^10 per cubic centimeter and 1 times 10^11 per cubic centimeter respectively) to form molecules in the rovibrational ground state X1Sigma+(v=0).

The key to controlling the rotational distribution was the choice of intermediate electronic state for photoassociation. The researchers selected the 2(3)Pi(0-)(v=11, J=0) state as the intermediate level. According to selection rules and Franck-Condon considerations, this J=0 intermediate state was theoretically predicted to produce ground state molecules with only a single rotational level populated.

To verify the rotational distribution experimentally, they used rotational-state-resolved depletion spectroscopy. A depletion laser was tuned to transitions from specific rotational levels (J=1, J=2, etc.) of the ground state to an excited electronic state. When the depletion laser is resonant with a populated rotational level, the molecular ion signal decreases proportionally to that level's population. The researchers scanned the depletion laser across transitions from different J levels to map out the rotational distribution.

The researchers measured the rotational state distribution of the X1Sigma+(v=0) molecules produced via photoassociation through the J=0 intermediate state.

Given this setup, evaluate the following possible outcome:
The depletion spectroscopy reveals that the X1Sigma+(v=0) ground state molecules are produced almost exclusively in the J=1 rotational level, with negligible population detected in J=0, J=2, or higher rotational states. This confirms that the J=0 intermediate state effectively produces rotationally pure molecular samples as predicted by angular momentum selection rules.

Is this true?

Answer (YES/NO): YES